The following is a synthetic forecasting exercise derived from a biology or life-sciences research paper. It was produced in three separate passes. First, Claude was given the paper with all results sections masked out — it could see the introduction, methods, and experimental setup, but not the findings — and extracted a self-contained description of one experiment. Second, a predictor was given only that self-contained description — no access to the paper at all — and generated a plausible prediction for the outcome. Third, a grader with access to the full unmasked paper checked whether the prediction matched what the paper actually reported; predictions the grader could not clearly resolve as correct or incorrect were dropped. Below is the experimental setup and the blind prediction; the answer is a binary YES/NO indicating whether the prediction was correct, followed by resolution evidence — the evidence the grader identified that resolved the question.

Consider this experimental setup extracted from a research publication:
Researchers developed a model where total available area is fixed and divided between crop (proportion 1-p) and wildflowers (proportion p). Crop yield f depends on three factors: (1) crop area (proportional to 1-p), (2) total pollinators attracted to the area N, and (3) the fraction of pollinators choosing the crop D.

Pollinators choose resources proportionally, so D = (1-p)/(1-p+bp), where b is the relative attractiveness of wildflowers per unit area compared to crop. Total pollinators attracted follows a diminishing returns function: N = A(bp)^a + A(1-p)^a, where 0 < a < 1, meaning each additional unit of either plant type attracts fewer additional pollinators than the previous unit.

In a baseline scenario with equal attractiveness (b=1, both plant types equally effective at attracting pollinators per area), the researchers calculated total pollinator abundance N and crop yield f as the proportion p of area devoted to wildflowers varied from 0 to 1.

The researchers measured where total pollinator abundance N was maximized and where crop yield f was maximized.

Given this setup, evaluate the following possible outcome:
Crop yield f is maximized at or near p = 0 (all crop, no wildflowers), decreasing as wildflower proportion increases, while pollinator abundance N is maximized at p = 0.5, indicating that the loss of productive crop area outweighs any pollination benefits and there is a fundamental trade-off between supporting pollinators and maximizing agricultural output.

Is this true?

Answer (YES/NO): NO